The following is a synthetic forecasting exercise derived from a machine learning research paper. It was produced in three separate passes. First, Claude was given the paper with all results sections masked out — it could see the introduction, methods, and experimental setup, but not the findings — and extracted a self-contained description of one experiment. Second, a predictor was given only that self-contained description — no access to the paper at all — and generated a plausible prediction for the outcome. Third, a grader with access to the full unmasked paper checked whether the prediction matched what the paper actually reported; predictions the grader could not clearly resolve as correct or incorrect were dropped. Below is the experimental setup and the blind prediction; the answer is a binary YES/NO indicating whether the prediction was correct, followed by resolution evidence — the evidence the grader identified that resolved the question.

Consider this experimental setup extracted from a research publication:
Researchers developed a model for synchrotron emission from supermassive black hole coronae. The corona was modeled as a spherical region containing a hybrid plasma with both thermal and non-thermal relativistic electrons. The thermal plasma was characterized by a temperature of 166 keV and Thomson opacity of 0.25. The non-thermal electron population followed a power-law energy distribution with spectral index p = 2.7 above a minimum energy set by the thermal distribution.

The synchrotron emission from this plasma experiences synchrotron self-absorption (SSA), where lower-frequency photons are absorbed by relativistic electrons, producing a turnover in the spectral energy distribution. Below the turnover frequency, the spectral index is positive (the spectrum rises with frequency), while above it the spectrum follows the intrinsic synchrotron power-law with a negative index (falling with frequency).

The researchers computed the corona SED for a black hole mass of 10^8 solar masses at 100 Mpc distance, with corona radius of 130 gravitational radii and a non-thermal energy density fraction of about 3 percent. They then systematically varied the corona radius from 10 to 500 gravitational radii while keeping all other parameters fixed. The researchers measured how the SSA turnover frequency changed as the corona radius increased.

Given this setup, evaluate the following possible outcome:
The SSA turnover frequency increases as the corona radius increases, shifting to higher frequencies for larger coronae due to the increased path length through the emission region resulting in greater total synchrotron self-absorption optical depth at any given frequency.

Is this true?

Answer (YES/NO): NO